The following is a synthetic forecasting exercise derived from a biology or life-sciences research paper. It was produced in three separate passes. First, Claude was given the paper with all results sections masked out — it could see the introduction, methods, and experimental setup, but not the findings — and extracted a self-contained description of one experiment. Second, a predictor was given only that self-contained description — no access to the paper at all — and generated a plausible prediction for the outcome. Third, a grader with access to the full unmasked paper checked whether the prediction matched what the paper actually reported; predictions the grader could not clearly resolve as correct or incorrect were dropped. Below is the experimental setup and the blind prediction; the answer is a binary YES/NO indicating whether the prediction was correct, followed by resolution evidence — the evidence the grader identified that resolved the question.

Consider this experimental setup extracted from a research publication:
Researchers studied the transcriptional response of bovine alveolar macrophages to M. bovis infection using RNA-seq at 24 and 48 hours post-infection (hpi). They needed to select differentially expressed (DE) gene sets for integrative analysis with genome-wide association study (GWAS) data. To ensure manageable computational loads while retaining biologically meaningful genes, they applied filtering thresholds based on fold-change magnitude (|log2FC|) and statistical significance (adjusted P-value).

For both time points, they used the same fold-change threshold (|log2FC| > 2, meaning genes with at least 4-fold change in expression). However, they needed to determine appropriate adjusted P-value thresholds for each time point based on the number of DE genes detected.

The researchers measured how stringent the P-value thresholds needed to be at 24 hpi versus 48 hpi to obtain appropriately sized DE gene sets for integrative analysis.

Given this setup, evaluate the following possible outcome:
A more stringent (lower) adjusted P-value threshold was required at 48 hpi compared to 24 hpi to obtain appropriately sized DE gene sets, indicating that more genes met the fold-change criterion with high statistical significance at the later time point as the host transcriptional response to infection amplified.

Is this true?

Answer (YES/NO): YES